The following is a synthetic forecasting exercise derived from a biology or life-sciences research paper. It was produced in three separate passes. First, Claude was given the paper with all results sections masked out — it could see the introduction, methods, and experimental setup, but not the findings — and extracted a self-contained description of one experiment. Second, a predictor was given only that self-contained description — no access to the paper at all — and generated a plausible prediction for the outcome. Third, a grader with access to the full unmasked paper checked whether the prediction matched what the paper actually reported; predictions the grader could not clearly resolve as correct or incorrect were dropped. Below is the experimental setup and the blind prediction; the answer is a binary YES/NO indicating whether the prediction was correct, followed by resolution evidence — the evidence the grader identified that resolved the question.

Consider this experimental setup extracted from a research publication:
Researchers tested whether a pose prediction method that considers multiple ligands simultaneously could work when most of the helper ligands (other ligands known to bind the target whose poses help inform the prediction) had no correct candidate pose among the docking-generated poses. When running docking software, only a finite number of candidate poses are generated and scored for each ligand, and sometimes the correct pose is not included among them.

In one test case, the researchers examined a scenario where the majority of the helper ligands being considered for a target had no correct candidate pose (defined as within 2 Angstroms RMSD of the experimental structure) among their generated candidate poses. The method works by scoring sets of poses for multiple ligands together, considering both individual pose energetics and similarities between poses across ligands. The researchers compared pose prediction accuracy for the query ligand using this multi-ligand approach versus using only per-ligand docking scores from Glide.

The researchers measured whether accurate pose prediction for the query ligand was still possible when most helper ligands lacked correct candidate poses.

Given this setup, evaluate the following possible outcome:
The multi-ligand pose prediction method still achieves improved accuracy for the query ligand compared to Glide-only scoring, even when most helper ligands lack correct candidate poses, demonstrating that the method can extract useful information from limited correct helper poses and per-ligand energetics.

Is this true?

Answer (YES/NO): YES